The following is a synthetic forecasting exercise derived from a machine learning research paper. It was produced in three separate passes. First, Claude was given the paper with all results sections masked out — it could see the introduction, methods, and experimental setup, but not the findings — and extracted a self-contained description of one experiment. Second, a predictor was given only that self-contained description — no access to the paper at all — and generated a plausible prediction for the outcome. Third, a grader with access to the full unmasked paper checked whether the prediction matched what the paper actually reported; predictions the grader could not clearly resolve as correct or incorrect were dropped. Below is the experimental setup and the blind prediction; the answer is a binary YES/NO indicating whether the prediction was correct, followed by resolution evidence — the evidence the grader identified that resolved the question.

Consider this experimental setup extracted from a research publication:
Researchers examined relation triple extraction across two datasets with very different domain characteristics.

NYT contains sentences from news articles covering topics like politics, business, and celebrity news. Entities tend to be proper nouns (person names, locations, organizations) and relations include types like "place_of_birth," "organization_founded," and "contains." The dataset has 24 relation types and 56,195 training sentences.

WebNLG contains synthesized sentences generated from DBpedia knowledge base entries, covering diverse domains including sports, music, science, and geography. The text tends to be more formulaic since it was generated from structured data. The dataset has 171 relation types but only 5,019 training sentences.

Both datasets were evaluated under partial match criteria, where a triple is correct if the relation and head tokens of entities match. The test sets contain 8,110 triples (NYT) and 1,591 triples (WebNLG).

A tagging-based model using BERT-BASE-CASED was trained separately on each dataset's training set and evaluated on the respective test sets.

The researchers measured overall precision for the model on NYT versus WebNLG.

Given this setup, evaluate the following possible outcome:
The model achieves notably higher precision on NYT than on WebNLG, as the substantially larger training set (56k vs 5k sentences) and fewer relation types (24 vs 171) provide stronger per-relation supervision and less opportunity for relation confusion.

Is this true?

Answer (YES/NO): NO